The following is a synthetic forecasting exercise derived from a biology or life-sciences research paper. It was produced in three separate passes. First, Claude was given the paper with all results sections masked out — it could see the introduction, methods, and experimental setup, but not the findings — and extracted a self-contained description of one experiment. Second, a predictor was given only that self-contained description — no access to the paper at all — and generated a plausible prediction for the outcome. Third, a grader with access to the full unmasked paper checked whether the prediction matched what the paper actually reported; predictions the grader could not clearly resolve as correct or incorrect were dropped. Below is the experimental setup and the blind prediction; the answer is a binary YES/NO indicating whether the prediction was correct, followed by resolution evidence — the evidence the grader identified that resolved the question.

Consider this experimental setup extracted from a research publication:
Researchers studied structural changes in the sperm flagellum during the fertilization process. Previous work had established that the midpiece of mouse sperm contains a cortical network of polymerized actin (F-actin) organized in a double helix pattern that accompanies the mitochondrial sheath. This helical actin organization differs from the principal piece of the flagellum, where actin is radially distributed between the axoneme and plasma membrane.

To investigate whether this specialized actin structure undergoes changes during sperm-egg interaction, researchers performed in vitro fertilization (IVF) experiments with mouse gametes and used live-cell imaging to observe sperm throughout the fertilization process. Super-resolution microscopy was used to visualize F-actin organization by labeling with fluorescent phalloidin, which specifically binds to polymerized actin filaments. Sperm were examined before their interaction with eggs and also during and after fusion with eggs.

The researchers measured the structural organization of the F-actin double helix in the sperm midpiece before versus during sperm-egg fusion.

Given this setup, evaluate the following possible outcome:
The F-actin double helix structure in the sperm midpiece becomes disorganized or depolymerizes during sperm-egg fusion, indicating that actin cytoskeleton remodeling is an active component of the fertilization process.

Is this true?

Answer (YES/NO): NO